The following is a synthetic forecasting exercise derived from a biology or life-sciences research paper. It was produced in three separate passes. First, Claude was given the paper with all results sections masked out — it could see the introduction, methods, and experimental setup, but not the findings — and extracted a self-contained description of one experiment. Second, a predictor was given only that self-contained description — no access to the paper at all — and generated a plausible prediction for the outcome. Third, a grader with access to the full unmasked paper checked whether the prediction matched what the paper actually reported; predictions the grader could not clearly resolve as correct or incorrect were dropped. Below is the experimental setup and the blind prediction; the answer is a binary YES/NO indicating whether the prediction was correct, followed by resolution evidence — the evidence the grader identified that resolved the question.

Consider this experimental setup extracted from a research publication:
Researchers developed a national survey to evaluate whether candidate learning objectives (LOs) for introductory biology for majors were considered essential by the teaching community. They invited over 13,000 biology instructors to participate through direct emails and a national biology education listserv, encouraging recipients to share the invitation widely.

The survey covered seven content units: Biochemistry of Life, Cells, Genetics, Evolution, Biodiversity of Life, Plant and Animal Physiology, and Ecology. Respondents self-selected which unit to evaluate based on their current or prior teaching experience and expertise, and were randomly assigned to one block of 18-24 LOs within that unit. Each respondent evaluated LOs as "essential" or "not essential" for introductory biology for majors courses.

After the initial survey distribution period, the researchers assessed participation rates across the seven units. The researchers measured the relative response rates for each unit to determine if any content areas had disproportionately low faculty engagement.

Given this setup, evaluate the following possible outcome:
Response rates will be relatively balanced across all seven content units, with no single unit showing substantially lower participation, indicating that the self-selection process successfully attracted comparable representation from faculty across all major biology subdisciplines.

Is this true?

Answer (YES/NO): NO